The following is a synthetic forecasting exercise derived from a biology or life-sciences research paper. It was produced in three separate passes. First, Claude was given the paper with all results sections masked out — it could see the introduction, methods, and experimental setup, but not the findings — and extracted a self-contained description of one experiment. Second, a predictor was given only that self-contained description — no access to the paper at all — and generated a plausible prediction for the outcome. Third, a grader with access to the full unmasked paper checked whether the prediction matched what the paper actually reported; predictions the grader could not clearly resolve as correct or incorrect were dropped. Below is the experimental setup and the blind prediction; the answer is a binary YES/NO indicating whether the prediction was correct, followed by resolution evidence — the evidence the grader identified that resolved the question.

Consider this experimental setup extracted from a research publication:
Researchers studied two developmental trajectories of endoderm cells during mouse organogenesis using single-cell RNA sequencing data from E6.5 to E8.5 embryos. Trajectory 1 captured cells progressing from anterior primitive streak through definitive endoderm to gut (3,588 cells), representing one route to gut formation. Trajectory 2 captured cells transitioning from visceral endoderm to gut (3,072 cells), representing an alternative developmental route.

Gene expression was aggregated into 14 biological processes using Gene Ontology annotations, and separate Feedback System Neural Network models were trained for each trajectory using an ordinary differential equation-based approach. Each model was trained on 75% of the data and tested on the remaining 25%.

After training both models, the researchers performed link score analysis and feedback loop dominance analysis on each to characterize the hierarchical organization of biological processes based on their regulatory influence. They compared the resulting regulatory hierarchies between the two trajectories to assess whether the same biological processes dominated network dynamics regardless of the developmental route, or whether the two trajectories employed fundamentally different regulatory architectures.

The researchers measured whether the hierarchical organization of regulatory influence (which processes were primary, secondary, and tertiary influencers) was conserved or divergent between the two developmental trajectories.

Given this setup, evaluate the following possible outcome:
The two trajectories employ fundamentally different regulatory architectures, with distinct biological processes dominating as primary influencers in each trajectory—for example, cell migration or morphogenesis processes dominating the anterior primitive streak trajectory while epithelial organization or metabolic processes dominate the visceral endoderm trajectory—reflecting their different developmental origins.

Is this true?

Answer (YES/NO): NO